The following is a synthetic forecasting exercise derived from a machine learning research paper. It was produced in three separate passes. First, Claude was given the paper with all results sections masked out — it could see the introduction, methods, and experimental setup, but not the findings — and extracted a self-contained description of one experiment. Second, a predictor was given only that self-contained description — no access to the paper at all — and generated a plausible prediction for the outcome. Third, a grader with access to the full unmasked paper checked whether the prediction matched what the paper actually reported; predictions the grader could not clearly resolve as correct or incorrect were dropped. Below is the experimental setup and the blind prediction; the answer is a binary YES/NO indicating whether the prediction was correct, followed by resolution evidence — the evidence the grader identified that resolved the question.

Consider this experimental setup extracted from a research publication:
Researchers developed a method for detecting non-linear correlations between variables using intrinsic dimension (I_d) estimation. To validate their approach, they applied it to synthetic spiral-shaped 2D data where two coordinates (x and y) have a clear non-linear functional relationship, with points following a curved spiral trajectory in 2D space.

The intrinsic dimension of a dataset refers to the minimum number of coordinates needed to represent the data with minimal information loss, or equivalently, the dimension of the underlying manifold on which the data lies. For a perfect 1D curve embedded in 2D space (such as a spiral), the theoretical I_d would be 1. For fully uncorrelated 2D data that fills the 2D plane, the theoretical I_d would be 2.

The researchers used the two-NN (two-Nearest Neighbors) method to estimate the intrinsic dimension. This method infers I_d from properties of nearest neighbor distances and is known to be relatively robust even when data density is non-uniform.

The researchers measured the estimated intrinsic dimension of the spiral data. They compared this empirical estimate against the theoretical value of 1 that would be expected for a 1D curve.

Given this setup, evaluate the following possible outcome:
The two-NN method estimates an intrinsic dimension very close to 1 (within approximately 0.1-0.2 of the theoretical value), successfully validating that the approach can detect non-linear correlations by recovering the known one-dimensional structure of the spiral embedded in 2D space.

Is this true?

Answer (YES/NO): YES